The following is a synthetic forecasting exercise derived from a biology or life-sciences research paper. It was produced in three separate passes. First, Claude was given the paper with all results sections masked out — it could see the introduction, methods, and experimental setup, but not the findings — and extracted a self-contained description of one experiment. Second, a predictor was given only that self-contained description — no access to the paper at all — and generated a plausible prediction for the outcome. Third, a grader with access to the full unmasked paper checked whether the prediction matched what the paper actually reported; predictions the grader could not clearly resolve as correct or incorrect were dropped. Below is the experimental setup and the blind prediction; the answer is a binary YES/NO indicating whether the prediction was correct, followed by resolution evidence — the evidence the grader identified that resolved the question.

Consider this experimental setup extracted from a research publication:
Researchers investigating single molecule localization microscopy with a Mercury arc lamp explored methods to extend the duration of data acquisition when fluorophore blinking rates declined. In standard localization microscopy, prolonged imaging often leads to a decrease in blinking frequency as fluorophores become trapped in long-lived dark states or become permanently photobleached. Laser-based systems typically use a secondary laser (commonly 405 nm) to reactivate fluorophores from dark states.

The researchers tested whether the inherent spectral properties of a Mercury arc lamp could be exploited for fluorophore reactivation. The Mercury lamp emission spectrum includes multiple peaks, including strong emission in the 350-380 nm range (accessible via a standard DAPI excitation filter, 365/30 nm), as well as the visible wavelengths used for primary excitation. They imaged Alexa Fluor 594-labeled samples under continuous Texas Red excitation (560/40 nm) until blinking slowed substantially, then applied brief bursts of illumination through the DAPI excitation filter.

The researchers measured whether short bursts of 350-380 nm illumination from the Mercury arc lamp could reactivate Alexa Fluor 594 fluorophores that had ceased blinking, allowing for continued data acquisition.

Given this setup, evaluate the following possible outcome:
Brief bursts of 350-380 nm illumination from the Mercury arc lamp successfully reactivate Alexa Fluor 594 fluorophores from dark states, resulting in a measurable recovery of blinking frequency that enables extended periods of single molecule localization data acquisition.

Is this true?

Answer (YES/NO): YES